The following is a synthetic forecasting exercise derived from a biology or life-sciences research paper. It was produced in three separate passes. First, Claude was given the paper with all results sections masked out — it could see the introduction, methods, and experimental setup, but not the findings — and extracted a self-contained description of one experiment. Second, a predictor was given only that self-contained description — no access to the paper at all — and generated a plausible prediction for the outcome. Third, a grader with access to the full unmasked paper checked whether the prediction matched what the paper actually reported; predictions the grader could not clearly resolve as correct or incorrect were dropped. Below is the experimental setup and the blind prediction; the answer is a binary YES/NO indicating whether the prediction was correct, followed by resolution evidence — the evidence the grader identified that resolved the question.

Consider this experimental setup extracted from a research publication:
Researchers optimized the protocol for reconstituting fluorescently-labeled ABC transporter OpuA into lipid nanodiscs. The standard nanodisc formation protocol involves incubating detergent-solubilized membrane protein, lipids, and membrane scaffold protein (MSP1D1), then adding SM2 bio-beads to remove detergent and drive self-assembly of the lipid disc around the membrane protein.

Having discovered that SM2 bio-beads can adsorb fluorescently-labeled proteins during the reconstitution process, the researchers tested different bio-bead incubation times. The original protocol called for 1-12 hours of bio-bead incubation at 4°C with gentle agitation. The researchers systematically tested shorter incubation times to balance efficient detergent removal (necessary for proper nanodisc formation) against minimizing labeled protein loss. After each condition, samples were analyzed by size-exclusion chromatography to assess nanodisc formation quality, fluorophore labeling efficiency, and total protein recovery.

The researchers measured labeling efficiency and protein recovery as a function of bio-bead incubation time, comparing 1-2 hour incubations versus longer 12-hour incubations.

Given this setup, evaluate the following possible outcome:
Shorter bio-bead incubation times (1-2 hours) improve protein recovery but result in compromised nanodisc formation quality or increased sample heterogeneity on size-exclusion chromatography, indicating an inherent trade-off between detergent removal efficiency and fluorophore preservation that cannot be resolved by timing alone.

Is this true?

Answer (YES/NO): NO